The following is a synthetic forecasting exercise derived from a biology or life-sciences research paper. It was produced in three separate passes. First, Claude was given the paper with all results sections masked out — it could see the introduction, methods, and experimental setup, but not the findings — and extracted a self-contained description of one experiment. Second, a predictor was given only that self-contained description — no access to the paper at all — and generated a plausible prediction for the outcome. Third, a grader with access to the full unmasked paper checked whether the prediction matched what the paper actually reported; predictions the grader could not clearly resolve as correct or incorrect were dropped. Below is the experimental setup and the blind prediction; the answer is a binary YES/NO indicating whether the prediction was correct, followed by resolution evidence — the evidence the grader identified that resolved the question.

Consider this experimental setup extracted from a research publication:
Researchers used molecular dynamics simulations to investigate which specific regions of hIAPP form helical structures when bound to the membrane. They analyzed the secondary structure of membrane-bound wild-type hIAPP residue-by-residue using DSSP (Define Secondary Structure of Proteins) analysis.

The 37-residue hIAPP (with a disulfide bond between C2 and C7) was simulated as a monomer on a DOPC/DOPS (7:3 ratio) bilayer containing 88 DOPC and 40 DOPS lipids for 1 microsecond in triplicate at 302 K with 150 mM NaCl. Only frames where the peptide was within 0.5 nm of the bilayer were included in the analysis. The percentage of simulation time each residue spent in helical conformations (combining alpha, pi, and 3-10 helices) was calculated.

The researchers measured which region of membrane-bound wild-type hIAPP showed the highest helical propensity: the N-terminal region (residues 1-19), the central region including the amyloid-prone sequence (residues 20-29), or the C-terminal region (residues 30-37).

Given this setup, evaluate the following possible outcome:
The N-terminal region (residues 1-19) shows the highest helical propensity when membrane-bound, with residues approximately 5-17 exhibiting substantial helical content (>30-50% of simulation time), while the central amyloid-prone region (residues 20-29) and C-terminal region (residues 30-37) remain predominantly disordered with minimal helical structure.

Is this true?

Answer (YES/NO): NO